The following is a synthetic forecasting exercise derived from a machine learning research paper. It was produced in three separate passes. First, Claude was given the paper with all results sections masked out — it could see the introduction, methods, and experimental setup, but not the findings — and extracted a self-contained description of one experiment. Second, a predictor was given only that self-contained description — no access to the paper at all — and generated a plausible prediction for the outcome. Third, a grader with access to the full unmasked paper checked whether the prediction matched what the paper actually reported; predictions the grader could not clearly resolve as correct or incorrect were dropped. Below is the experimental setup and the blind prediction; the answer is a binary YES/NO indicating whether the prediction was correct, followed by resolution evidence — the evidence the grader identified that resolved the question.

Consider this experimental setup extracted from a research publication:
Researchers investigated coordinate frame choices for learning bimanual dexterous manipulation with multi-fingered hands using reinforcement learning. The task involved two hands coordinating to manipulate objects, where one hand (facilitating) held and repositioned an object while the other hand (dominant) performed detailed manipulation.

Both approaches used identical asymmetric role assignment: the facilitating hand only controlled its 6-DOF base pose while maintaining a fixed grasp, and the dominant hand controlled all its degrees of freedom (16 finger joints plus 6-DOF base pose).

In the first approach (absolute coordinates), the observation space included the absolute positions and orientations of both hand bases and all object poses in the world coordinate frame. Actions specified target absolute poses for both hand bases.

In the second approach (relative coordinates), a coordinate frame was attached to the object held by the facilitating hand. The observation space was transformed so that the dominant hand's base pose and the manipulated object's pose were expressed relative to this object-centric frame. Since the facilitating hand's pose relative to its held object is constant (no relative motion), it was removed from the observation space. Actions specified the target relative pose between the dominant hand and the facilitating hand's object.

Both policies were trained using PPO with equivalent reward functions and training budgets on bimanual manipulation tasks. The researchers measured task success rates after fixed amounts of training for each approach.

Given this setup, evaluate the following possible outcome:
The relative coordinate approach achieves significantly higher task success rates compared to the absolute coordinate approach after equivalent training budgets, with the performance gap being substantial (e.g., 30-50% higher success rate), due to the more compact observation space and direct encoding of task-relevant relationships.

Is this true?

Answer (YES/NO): YES